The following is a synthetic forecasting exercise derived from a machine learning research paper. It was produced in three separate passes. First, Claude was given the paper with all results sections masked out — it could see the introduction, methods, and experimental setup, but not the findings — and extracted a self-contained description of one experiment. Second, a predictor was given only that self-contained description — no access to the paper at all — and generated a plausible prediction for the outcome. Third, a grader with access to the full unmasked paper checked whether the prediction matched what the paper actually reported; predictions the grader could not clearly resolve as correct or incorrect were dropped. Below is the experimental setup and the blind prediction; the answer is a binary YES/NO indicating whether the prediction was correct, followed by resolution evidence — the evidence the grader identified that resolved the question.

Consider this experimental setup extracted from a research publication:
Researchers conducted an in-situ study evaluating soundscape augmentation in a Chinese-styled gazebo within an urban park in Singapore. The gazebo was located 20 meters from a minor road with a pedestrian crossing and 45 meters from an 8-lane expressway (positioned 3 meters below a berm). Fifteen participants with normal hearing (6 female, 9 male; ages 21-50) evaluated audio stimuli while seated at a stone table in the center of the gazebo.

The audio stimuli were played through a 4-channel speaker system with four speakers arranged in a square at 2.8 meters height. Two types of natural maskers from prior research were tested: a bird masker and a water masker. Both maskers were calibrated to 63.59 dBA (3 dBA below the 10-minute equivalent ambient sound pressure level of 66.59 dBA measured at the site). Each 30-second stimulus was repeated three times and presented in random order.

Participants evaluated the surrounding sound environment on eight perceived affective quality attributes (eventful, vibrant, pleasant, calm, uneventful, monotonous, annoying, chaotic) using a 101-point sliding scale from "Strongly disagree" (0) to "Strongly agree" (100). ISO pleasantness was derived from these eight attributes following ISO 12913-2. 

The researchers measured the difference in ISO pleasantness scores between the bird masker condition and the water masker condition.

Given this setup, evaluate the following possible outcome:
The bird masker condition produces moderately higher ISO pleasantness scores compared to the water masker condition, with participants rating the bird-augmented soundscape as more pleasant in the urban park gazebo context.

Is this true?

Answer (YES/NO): NO